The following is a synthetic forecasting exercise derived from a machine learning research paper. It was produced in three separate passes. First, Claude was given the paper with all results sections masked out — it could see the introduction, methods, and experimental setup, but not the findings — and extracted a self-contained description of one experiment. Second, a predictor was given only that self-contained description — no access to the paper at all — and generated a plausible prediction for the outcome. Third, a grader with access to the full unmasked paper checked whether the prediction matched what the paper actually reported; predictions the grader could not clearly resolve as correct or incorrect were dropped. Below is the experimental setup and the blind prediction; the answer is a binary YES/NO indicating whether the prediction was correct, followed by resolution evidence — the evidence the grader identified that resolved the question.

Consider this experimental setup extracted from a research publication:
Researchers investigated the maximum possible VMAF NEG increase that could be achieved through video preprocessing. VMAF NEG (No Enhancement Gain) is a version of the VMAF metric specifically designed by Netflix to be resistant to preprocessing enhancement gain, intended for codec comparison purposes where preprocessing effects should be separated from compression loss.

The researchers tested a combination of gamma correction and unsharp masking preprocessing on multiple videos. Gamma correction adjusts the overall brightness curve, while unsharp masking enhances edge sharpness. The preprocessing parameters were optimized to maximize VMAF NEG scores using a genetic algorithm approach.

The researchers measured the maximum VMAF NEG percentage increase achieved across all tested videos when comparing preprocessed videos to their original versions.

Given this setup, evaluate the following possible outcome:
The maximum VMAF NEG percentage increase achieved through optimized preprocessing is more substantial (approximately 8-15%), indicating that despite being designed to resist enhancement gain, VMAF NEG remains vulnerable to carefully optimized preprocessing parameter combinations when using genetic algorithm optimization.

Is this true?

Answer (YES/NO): NO